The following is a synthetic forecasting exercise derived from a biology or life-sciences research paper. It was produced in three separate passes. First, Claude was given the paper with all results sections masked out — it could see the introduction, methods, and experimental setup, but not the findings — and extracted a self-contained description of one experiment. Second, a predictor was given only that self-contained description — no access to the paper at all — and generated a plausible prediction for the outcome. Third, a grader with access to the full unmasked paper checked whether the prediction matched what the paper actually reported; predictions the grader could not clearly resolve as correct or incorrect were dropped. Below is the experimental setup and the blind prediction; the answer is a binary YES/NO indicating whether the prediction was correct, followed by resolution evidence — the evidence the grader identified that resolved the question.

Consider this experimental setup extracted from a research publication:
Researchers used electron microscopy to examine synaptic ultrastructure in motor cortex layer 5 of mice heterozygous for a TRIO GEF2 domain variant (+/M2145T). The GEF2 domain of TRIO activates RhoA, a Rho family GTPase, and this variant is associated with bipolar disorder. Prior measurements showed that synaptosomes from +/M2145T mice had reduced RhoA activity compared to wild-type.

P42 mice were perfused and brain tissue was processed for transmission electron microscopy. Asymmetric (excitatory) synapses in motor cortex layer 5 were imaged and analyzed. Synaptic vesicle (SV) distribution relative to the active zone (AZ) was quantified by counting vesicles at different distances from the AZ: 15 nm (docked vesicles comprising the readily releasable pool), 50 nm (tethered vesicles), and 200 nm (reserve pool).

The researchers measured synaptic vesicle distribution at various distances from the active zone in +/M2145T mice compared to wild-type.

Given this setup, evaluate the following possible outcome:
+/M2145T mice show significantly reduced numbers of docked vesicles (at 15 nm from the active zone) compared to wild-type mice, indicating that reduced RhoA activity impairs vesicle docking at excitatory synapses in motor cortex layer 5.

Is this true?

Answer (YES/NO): NO